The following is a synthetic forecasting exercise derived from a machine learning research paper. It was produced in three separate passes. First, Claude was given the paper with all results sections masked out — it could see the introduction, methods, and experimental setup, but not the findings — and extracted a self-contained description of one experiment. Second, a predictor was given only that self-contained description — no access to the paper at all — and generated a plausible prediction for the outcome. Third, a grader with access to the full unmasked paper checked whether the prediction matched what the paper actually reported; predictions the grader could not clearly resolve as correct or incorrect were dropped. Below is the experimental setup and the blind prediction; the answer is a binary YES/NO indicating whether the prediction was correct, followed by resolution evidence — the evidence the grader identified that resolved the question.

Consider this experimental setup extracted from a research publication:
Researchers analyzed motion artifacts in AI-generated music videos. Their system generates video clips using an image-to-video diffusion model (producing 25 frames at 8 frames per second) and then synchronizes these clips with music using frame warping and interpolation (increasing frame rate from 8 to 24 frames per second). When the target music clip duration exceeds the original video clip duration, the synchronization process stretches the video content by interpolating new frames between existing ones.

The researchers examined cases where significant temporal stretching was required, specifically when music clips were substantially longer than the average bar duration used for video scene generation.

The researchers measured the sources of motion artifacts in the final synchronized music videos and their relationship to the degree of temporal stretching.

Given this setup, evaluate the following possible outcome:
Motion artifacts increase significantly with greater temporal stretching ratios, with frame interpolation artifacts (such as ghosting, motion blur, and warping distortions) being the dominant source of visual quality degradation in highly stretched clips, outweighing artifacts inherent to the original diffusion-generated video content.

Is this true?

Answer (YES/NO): NO